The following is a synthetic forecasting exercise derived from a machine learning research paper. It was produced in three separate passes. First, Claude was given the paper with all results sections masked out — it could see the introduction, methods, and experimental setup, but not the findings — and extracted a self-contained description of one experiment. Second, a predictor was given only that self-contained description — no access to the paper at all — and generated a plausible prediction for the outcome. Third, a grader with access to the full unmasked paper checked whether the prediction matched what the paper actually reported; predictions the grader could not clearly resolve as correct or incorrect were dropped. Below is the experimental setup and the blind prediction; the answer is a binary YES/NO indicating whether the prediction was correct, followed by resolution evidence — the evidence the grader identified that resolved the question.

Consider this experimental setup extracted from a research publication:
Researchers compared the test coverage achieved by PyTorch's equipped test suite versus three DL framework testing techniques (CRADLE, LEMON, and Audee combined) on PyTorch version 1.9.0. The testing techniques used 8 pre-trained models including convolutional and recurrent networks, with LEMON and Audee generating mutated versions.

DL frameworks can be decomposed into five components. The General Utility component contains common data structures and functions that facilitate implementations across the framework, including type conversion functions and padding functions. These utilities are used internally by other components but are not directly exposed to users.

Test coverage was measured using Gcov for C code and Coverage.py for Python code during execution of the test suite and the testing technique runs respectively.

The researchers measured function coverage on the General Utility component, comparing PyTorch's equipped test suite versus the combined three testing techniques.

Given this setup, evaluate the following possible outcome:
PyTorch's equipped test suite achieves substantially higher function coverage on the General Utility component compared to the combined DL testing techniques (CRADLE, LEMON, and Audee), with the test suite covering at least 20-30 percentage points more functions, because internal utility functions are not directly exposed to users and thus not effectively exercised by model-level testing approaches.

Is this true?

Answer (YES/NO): YES